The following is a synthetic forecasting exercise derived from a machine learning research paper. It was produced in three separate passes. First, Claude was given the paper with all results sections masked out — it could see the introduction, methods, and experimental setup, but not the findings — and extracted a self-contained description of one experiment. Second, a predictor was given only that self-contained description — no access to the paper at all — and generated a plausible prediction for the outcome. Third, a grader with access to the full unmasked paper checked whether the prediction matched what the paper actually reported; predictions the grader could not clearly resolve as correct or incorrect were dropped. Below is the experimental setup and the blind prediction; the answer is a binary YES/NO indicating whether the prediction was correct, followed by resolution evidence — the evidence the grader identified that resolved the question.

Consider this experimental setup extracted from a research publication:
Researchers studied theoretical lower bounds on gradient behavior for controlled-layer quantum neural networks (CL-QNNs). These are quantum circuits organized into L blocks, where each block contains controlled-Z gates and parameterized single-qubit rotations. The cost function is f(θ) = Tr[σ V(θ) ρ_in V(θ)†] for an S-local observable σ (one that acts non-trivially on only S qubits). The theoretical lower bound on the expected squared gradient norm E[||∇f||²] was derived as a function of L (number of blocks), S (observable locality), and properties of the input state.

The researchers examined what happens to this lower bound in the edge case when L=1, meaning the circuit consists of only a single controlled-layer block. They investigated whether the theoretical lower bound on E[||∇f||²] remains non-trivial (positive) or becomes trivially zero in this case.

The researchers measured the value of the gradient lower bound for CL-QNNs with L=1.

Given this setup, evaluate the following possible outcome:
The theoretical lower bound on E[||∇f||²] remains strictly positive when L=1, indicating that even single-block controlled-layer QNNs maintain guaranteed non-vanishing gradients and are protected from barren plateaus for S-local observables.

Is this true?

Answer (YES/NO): NO